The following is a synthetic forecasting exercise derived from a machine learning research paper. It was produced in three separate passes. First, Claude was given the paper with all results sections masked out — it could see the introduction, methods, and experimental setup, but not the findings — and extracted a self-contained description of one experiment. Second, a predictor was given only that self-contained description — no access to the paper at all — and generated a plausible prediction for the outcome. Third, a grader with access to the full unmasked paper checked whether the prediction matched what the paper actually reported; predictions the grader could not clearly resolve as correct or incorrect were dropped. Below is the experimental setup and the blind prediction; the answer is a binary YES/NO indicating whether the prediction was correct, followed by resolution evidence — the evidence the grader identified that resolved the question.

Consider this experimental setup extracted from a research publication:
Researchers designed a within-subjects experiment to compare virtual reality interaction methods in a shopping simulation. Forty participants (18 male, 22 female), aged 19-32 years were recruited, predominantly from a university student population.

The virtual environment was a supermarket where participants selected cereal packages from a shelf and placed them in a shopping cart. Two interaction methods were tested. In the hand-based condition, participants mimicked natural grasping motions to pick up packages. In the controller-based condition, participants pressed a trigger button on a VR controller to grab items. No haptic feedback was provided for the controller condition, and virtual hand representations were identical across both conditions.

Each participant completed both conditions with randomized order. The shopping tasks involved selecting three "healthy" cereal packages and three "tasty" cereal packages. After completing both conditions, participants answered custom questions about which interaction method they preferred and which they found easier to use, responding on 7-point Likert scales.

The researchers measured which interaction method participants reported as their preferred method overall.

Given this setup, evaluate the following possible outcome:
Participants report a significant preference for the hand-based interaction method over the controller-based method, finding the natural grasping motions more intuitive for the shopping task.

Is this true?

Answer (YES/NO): NO